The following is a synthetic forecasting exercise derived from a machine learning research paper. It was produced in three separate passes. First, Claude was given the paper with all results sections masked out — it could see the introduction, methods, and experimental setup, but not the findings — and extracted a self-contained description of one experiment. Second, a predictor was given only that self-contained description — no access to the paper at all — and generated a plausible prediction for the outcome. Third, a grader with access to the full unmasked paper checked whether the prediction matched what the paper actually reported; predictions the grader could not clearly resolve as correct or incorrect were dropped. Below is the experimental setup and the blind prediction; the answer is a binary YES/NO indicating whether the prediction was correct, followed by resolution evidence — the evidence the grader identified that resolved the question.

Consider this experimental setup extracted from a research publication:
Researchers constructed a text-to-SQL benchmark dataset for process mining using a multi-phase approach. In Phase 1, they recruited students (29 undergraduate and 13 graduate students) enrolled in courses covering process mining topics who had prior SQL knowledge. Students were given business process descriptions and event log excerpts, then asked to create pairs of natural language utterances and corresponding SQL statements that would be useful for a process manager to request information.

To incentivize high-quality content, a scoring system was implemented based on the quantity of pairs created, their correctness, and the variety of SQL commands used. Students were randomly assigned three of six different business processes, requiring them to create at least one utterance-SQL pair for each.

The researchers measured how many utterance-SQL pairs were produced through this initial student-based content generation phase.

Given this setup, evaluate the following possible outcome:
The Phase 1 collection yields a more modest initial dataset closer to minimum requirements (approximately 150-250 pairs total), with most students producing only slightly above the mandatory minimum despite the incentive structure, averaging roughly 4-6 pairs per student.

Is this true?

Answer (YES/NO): YES